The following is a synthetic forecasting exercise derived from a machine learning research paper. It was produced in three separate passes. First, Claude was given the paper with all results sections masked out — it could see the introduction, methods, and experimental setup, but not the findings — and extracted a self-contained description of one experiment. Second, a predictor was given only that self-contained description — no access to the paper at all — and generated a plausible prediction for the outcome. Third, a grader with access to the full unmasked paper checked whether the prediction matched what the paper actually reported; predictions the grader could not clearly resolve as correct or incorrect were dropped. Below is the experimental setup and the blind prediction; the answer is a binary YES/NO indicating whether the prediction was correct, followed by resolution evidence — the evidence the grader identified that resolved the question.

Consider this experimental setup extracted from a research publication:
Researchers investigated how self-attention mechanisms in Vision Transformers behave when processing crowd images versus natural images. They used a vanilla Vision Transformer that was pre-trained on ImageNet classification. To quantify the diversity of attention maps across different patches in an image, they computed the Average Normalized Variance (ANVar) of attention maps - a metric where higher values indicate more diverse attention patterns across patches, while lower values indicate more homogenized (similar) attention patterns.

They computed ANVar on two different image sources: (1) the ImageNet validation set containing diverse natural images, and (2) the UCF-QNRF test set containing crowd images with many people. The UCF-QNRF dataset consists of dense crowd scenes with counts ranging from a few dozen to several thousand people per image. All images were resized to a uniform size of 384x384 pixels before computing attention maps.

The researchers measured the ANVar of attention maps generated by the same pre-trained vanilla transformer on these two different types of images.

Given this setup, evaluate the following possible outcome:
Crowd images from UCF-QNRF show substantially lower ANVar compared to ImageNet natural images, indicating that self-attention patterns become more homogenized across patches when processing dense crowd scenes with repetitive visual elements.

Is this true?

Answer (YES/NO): YES